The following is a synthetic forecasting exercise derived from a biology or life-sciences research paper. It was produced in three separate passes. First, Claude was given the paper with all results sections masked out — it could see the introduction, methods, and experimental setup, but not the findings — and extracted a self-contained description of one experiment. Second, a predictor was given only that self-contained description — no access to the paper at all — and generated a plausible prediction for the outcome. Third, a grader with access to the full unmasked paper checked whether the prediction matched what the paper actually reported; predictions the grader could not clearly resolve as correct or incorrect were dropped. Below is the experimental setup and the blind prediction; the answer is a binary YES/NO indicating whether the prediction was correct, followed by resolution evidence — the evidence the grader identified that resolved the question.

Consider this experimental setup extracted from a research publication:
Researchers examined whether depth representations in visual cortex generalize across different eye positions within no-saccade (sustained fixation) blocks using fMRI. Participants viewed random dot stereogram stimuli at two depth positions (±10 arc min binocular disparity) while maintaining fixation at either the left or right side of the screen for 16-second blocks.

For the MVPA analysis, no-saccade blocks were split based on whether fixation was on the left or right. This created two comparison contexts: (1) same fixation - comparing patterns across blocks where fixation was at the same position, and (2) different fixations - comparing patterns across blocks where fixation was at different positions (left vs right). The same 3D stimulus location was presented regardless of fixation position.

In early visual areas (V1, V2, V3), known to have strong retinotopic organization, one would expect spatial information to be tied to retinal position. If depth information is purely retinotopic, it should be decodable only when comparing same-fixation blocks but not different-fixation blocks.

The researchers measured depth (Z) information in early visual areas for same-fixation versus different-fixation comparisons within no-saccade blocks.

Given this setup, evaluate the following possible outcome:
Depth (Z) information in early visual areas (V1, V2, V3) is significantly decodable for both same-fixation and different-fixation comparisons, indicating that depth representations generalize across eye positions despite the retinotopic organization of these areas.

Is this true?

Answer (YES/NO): NO